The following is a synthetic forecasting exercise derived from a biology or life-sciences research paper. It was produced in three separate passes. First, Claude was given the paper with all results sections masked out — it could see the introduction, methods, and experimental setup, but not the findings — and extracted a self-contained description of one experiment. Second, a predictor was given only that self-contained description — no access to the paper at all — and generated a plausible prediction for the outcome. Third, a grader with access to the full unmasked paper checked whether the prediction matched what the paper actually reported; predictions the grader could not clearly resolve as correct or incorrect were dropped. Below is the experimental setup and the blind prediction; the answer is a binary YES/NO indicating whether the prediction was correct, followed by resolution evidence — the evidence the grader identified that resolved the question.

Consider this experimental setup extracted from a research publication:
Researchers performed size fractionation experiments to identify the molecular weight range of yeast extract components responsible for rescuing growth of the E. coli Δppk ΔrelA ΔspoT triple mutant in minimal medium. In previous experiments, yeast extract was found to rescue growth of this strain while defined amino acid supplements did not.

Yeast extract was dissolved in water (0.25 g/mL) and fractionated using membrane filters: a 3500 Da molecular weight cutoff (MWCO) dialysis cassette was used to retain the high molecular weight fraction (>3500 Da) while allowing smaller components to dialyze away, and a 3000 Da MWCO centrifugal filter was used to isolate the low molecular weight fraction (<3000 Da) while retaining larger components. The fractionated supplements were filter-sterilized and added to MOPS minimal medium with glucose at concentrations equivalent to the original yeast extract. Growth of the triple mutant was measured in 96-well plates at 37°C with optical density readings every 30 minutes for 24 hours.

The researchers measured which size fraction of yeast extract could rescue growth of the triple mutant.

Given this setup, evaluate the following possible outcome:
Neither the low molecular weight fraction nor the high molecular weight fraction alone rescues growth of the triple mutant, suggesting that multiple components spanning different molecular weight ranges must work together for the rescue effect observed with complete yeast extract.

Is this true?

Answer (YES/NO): NO